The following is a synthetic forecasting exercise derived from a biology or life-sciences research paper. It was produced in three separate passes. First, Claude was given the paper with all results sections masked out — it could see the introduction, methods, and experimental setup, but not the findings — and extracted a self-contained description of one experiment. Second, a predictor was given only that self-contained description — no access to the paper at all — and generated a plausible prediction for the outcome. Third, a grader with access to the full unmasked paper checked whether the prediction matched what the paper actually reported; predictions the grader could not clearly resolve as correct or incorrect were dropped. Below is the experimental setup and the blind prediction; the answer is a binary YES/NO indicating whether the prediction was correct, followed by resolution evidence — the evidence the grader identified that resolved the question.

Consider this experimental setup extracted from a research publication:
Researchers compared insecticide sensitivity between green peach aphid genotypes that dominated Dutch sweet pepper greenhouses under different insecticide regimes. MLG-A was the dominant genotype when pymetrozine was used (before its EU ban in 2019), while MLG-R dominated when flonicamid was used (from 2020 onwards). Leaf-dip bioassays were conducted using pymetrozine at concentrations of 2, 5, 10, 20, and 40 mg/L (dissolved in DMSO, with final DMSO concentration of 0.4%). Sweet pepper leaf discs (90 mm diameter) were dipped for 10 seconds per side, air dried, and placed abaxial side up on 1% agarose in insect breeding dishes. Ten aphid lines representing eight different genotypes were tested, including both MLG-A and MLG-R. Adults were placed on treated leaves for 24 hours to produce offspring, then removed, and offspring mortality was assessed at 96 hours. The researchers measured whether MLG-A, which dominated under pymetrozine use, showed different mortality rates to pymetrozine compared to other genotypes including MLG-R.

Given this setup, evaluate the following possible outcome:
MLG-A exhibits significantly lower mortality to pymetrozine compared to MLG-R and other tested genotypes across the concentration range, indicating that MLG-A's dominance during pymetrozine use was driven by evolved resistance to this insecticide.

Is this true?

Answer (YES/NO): NO